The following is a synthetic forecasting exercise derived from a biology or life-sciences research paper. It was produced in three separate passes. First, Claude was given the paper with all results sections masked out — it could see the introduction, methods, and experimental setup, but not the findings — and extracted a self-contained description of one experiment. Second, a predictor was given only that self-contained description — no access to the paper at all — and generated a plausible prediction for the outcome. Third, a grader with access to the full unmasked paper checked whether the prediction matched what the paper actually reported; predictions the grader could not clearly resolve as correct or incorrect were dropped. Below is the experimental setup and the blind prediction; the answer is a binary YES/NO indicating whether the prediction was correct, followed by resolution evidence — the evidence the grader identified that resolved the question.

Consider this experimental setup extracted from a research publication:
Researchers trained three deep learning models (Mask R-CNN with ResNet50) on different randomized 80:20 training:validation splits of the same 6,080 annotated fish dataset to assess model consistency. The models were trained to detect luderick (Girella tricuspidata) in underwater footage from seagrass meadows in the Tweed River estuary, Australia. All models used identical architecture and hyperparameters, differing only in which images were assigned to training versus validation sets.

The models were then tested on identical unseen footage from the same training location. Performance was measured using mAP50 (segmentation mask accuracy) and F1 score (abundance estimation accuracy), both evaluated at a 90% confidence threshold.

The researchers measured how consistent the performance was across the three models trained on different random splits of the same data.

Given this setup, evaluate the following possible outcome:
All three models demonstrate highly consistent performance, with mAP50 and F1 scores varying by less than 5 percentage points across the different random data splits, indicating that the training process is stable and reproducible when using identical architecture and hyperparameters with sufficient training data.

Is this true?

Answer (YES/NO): YES